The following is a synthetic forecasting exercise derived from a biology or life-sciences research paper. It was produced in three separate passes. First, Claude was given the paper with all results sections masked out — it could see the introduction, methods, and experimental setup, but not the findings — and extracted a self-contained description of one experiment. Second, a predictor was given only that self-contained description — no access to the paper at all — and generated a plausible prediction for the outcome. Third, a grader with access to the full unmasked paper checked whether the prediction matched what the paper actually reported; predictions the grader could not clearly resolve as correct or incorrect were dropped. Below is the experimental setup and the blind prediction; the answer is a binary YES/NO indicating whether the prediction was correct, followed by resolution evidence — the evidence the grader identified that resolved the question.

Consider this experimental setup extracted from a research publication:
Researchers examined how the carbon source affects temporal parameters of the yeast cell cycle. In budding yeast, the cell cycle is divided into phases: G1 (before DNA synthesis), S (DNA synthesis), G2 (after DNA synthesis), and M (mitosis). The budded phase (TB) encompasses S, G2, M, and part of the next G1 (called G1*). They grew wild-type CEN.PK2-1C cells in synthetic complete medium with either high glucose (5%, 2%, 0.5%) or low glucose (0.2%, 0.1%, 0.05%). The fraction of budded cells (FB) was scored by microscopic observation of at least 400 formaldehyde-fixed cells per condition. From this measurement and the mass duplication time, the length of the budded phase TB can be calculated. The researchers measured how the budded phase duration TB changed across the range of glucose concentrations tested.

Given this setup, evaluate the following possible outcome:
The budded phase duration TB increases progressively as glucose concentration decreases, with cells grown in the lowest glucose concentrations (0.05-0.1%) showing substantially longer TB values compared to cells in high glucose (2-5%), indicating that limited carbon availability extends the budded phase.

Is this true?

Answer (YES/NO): NO